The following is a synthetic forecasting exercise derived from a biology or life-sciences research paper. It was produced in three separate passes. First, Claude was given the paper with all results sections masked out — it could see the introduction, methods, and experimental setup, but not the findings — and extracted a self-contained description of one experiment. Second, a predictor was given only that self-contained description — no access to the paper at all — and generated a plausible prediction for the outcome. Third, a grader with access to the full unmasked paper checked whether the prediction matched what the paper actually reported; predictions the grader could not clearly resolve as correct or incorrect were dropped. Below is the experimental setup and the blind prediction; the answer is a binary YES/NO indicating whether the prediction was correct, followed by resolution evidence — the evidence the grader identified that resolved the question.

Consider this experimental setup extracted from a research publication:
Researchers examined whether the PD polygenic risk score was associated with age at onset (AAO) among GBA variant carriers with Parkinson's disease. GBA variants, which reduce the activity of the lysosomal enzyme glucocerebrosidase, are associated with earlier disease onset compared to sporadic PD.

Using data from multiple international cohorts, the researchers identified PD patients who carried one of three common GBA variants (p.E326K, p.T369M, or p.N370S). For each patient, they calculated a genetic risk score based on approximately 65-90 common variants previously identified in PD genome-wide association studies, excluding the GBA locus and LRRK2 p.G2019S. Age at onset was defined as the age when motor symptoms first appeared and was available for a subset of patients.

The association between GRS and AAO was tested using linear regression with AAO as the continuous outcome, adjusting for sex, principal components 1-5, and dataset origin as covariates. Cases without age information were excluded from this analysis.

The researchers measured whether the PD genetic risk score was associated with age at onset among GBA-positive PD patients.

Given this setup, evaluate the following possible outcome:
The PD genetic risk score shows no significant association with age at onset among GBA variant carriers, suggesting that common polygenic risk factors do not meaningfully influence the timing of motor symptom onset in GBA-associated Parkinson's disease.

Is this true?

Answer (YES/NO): NO